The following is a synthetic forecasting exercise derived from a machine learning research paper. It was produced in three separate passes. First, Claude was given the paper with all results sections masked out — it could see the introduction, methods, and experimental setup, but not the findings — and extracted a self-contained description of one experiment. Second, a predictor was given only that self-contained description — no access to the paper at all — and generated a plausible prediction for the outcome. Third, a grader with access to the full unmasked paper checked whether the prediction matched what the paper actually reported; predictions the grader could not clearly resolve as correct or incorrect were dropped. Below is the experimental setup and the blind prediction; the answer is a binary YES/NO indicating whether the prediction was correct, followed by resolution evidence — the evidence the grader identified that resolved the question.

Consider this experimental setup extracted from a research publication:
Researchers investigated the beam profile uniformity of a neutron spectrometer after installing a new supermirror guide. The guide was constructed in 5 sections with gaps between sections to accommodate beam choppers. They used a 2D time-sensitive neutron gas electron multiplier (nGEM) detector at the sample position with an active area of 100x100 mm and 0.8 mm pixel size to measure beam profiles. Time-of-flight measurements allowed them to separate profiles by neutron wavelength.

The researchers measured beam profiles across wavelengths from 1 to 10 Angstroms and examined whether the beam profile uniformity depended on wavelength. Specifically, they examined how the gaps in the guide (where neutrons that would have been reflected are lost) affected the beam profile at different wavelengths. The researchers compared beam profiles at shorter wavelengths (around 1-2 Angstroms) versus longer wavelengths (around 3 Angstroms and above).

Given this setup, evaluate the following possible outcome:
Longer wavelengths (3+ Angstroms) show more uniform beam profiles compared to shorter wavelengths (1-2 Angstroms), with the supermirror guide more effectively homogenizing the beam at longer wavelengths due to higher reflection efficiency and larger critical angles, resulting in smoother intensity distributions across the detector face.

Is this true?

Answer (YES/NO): NO